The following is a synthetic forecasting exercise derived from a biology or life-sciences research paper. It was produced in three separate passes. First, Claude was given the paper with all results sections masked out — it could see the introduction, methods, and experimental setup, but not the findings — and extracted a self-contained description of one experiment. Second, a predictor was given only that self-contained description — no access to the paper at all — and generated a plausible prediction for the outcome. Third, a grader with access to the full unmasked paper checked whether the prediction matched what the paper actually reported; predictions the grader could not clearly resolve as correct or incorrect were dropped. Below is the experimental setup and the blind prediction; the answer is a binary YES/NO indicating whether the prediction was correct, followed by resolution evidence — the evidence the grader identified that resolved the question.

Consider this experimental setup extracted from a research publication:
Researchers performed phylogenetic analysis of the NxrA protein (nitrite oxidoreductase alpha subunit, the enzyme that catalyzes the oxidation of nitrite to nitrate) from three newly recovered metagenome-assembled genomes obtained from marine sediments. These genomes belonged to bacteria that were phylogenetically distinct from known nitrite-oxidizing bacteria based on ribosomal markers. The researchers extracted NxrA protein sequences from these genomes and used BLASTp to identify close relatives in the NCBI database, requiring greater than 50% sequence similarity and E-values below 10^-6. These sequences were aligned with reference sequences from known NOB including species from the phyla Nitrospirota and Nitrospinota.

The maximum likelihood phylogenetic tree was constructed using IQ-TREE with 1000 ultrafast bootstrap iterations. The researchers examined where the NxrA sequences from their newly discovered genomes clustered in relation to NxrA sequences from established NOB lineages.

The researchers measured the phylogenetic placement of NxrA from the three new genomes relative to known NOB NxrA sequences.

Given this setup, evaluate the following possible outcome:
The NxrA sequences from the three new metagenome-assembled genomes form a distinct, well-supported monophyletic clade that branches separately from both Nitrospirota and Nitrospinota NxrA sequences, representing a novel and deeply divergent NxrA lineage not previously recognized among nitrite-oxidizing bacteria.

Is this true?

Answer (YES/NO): NO